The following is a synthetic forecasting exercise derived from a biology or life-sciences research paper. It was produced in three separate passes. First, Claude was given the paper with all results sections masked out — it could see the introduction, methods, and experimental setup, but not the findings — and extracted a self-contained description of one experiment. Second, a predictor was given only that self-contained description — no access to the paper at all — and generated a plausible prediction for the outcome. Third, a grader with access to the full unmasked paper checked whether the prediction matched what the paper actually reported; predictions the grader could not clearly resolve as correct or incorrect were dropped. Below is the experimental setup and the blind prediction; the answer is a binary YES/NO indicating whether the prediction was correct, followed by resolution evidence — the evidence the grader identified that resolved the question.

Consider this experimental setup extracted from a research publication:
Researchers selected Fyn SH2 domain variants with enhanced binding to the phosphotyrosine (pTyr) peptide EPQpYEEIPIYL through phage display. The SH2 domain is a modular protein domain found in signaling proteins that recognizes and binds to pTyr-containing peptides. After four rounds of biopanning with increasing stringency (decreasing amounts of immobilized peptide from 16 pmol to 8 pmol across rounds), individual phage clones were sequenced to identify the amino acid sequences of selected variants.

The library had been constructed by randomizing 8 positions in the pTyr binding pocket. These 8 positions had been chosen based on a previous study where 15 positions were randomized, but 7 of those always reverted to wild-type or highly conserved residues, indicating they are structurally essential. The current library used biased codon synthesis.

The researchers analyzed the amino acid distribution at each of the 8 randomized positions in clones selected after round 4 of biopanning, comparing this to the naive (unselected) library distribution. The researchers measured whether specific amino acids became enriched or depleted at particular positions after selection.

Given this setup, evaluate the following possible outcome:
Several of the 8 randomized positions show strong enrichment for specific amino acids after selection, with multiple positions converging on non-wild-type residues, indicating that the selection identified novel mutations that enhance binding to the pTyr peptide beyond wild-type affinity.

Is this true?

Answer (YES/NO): YES